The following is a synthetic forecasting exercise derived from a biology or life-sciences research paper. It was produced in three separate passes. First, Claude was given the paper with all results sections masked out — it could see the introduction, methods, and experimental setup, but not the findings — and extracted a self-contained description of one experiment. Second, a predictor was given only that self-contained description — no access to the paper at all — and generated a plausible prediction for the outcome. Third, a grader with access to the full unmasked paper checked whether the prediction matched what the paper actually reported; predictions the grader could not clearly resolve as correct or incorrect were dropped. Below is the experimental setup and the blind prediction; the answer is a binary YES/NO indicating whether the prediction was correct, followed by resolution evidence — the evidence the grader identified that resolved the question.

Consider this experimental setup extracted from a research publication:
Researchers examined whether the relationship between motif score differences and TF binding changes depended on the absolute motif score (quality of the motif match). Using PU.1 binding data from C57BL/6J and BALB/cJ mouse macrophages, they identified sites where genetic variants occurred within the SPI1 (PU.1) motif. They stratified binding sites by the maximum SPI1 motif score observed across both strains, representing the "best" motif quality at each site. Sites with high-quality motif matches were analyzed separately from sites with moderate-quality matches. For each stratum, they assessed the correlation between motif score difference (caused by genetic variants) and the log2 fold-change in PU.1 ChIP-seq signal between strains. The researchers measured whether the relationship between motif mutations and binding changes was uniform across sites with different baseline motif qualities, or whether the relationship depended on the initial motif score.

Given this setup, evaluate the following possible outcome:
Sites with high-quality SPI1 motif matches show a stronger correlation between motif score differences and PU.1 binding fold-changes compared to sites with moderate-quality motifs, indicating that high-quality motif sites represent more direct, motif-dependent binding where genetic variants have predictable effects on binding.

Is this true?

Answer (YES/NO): NO